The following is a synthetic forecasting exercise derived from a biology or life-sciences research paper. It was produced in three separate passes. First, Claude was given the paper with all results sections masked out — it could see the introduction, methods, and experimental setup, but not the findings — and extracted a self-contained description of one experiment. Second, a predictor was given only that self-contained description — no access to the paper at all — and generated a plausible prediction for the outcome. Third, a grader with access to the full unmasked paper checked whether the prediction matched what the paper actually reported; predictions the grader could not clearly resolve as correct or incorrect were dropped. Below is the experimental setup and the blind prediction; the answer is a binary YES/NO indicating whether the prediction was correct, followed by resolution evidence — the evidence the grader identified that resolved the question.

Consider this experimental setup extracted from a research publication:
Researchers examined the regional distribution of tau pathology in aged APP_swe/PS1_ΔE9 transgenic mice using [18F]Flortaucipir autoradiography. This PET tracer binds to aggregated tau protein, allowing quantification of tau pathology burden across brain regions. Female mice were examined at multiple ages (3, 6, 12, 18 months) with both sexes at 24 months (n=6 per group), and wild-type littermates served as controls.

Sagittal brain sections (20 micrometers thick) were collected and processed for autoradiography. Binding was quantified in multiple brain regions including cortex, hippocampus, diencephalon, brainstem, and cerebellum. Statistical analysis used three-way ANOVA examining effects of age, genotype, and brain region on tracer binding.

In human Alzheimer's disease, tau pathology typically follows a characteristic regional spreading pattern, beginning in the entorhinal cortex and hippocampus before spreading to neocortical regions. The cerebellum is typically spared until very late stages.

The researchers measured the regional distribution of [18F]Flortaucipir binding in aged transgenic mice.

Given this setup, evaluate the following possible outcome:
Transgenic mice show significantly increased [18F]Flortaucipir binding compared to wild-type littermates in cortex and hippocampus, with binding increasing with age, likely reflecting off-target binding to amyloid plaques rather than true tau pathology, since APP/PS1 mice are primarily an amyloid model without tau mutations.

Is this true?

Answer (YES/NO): NO